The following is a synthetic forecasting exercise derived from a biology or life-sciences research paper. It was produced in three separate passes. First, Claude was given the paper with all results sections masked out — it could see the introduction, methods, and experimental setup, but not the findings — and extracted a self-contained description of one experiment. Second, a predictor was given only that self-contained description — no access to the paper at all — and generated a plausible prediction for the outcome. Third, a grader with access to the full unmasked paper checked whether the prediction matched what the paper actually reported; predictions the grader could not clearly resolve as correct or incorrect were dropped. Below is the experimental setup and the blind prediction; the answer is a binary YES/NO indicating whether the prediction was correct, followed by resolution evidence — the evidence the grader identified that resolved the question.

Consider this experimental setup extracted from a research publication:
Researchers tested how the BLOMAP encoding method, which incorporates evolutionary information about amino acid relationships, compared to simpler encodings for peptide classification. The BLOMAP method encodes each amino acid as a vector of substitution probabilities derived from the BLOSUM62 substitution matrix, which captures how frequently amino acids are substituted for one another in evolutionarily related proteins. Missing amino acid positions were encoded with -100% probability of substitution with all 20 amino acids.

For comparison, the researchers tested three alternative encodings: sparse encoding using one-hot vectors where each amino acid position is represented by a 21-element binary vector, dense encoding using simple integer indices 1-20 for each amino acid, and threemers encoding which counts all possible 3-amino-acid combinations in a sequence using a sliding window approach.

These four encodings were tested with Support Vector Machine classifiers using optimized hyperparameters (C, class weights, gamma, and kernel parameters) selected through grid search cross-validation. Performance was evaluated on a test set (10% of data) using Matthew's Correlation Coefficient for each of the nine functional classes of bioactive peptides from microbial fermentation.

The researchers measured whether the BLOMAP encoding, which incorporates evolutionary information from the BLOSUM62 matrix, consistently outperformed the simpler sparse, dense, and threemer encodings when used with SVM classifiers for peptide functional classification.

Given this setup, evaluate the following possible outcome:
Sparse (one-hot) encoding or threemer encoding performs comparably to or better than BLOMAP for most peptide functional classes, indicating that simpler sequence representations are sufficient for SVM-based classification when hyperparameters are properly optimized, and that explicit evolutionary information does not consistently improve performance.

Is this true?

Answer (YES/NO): YES